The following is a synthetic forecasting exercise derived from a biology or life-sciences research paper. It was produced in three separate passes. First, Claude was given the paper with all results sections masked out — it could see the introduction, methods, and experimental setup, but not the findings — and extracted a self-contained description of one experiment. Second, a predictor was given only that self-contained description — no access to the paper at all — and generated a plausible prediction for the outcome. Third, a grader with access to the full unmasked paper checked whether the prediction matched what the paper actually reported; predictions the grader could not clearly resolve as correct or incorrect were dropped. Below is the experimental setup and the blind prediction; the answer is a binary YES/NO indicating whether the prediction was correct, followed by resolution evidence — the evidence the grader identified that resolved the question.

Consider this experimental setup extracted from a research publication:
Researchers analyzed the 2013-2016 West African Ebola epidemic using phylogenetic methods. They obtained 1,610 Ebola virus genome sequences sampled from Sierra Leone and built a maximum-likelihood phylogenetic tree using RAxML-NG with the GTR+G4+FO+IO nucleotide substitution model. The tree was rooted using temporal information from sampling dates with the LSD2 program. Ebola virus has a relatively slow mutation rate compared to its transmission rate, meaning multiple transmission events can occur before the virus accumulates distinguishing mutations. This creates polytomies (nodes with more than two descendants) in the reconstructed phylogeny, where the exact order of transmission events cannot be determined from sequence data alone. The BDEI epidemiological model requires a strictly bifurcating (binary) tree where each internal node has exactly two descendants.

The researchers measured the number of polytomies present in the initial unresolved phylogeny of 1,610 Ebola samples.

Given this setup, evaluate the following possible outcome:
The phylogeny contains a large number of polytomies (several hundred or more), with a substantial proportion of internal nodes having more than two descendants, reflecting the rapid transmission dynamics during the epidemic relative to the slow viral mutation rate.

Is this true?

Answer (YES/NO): NO